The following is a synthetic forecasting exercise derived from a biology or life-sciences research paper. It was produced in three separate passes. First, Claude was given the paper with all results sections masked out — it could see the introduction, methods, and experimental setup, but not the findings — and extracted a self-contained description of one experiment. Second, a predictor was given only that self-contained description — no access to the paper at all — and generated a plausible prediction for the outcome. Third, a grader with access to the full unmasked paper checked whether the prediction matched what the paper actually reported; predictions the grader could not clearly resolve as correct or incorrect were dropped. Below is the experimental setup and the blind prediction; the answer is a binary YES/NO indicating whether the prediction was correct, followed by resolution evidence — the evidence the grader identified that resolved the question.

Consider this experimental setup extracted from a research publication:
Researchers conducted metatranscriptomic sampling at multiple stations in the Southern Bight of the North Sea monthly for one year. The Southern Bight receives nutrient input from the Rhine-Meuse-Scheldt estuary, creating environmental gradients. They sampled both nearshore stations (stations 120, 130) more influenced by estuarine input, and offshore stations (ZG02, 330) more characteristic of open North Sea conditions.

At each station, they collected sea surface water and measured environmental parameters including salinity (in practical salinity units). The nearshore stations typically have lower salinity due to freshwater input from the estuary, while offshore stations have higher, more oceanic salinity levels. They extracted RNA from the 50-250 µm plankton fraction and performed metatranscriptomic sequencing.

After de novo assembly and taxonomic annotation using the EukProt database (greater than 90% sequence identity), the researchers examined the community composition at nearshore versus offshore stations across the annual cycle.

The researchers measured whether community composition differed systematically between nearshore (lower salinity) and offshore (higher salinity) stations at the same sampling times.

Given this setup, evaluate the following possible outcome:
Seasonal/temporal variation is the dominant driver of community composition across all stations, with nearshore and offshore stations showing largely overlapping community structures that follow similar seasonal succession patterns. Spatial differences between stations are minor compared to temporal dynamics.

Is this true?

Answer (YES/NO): NO